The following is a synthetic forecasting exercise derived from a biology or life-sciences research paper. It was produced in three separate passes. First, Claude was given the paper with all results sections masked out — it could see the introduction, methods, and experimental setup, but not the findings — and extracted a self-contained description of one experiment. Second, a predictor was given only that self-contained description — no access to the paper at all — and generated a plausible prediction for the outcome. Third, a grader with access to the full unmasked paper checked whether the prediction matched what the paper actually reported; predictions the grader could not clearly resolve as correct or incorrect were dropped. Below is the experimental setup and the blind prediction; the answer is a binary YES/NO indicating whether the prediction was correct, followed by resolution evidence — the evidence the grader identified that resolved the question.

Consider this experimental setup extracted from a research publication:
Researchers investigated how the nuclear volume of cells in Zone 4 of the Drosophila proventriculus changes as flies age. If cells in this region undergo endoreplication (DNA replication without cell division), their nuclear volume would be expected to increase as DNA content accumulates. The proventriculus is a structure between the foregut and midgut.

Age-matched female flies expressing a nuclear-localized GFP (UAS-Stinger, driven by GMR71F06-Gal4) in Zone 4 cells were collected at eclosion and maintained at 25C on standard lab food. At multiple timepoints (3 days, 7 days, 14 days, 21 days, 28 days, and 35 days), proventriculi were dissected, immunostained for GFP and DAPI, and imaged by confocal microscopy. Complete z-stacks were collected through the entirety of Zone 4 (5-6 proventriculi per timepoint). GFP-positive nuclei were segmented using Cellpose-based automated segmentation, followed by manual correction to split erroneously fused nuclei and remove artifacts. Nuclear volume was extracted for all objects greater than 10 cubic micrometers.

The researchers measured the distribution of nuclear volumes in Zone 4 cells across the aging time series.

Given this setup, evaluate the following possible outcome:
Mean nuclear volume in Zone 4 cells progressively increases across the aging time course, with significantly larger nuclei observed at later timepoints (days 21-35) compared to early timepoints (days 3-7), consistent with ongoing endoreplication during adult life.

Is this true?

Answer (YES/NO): YES